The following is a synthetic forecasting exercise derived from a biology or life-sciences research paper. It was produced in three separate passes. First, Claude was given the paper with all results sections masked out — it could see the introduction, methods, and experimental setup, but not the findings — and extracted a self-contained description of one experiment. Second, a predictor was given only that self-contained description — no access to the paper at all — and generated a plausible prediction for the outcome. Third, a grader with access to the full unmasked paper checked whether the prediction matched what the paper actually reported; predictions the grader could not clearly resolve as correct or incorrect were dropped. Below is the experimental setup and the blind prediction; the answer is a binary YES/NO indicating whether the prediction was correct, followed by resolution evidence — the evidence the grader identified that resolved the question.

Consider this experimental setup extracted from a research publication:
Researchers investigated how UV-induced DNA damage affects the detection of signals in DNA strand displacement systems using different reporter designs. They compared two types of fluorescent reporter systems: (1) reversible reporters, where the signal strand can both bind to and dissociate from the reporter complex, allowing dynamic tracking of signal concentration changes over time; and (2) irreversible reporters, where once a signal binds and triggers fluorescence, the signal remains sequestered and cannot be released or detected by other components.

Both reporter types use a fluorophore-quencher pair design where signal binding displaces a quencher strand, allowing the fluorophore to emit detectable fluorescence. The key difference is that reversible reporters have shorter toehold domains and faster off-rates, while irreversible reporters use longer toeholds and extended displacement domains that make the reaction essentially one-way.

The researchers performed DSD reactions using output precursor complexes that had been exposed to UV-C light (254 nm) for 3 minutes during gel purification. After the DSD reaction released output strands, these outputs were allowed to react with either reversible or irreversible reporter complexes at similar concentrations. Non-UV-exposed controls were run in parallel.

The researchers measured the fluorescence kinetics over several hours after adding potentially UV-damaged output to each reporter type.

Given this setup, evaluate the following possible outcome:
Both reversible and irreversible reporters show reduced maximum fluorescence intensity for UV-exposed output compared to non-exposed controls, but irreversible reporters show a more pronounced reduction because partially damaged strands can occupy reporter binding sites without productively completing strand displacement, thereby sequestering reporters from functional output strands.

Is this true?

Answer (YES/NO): NO